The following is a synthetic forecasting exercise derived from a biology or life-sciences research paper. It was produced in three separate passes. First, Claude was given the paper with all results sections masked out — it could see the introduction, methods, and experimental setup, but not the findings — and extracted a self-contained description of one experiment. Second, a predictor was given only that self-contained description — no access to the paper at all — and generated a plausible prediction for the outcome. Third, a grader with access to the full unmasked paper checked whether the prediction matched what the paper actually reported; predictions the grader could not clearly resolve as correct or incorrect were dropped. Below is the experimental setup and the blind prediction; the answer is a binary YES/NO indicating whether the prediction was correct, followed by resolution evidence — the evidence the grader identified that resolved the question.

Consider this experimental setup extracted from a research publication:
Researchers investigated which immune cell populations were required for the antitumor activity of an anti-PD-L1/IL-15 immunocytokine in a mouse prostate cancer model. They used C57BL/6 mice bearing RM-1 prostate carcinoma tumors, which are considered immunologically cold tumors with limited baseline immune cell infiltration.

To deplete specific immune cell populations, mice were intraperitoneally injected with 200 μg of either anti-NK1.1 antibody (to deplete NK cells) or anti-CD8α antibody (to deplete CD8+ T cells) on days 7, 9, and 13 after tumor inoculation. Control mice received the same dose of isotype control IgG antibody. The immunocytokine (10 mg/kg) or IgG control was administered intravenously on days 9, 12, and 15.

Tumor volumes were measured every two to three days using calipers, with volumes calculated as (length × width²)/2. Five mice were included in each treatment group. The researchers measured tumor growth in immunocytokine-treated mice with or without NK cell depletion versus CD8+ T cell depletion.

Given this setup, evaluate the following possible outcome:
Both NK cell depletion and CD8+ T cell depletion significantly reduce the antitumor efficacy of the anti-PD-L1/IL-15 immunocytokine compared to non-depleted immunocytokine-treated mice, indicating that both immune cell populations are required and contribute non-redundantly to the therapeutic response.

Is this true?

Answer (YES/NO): YES